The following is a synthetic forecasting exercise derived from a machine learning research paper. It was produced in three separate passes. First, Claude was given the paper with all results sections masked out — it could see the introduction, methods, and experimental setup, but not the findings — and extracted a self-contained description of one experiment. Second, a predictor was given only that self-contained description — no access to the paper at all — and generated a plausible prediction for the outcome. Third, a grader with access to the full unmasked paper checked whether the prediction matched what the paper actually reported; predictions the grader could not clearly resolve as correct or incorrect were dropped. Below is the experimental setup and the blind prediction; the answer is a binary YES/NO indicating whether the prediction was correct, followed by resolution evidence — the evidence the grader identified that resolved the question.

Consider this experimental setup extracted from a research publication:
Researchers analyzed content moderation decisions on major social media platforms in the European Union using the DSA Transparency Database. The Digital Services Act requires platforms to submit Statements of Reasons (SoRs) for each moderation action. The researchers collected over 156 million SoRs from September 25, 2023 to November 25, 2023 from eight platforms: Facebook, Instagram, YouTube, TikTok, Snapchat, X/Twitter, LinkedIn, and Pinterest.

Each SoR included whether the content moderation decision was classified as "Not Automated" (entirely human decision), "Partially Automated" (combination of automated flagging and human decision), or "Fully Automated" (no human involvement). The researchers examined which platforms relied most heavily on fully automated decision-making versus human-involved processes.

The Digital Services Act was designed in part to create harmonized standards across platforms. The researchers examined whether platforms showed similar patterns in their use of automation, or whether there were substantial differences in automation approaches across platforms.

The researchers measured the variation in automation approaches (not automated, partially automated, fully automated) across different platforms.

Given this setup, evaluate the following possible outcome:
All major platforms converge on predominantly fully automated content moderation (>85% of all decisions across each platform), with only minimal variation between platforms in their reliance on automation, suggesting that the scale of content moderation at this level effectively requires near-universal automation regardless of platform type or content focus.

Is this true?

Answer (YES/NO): NO